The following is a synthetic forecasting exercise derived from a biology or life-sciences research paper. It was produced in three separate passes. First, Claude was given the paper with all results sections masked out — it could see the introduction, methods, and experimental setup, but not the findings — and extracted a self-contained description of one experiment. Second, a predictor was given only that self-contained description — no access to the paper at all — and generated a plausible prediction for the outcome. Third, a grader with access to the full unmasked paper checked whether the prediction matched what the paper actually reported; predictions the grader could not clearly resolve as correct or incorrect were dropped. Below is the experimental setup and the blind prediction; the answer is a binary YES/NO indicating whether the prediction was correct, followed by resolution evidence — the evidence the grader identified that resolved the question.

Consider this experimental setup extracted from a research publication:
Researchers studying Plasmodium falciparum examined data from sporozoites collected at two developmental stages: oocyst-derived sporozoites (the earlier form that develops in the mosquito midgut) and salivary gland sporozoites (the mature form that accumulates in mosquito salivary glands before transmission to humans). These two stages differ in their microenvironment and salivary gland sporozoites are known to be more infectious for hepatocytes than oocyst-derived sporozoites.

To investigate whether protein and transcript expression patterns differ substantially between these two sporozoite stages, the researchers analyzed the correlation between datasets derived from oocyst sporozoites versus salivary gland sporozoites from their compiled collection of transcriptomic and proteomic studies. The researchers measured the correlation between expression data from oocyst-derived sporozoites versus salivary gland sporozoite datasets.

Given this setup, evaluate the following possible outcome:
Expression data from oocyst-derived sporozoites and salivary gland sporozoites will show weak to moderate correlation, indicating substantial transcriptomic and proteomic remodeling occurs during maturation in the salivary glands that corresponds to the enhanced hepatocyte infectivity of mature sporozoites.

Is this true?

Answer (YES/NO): NO